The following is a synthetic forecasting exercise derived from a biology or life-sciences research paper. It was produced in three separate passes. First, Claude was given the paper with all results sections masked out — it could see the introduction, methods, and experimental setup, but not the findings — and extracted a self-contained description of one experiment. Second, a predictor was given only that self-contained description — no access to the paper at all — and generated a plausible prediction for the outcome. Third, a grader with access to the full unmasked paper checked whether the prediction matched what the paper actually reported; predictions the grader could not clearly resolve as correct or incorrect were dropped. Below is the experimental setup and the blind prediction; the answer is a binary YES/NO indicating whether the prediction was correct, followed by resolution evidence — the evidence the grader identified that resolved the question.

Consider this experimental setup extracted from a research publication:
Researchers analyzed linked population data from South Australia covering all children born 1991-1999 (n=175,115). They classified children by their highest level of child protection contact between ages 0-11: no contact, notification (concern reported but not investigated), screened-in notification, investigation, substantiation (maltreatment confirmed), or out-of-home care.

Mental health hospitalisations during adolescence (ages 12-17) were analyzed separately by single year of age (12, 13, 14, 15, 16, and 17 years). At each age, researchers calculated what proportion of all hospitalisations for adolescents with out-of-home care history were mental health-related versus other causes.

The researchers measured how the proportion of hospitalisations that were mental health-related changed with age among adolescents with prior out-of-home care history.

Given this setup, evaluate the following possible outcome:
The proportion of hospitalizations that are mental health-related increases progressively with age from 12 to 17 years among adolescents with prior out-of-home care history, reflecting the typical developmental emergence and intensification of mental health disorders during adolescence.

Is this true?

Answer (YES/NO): NO